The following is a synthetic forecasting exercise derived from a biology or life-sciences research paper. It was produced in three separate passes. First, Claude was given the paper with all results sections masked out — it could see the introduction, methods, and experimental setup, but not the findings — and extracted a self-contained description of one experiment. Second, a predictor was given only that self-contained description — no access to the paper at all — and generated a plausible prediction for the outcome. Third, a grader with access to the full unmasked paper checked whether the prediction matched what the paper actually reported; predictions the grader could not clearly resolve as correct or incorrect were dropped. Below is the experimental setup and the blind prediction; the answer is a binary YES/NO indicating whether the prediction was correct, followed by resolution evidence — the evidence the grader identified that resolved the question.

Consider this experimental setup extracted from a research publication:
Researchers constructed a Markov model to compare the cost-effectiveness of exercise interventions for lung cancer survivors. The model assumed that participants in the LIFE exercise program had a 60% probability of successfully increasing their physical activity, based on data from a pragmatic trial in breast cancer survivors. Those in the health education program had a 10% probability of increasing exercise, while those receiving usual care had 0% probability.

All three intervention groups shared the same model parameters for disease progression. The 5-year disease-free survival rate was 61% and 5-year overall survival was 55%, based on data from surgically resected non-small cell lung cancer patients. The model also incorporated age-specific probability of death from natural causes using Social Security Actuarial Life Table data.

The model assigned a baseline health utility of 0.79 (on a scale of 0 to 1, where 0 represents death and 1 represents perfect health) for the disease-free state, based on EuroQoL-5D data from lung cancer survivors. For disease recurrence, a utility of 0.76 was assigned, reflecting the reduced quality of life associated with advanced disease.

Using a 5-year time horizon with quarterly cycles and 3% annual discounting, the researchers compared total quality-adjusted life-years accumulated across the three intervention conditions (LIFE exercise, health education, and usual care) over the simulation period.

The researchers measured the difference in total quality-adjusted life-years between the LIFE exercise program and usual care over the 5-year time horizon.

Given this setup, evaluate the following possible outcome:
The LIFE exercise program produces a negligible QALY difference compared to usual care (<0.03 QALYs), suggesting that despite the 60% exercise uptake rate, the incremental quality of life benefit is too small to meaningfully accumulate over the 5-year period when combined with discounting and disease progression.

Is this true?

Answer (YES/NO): NO